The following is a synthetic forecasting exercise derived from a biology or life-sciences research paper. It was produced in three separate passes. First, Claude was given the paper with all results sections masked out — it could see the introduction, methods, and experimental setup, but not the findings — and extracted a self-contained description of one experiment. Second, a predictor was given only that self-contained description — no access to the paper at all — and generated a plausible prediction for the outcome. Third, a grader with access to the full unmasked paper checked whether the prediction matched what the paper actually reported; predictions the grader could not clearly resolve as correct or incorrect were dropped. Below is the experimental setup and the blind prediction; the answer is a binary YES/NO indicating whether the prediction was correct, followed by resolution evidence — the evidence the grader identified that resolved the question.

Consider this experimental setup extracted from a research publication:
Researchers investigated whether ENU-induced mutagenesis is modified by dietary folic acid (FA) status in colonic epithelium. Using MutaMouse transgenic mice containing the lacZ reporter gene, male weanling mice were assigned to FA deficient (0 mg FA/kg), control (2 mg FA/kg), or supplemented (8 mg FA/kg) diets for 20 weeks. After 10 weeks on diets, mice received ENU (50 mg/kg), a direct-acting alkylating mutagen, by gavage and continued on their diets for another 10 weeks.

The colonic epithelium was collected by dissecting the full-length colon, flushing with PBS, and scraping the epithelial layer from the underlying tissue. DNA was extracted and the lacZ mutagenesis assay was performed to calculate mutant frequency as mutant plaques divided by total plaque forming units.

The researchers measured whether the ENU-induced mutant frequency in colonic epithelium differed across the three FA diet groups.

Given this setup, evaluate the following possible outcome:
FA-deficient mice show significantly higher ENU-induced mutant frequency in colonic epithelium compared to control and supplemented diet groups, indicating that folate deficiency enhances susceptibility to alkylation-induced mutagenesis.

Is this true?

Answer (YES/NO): NO